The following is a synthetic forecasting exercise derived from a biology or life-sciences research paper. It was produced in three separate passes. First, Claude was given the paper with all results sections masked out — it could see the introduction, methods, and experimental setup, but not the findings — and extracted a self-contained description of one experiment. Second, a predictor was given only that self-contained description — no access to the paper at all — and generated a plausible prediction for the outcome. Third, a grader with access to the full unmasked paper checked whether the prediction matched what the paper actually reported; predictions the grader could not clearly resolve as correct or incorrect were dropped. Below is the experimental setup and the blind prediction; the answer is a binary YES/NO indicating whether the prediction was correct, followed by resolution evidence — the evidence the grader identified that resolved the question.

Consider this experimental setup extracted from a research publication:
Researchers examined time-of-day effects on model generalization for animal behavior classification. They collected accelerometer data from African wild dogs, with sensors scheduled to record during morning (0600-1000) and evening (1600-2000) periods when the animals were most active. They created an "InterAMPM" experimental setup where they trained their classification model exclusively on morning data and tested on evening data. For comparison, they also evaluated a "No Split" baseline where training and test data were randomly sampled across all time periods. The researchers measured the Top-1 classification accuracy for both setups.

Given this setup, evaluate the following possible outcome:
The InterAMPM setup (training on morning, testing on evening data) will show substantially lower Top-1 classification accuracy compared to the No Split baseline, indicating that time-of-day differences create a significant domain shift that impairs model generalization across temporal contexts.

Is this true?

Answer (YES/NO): NO